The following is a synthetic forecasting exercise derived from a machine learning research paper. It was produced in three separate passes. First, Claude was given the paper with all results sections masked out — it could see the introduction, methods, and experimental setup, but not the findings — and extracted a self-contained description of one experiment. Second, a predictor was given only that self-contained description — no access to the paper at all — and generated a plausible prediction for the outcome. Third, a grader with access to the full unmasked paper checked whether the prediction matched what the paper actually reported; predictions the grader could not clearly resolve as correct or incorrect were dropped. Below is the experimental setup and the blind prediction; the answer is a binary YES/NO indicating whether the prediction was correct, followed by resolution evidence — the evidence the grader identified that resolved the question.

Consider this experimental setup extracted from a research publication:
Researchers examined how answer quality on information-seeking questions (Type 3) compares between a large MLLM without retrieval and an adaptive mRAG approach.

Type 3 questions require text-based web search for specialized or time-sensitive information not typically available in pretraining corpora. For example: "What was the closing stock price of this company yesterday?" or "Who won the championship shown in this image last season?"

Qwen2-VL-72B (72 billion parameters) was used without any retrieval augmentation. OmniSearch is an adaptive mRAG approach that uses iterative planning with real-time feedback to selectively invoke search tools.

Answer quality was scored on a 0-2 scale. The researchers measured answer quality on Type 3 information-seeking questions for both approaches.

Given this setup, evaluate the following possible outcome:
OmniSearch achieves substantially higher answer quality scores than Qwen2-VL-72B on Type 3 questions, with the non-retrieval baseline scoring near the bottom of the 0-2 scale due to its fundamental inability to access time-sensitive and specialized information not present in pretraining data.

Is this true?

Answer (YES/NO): NO